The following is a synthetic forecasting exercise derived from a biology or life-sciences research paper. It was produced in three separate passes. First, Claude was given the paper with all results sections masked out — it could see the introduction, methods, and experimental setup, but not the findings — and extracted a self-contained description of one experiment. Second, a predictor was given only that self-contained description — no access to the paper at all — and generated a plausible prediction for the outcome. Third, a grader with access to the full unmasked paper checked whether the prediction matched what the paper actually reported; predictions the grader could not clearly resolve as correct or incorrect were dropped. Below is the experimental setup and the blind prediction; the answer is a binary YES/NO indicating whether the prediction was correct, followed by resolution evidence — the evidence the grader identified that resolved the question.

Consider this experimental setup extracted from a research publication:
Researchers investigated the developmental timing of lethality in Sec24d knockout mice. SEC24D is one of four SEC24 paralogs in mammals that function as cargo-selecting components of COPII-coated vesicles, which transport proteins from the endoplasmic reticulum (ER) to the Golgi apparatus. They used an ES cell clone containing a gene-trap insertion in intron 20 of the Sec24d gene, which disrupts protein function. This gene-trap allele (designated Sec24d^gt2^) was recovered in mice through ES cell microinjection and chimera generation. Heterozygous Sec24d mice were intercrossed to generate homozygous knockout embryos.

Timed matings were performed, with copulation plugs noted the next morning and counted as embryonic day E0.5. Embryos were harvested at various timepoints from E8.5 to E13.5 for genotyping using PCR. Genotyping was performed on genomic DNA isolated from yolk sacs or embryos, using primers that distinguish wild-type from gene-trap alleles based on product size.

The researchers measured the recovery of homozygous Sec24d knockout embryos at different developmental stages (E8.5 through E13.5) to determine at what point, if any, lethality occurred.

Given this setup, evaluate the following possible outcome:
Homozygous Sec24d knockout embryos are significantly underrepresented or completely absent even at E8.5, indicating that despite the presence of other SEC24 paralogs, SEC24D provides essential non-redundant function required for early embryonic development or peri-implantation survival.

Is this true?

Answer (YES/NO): NO